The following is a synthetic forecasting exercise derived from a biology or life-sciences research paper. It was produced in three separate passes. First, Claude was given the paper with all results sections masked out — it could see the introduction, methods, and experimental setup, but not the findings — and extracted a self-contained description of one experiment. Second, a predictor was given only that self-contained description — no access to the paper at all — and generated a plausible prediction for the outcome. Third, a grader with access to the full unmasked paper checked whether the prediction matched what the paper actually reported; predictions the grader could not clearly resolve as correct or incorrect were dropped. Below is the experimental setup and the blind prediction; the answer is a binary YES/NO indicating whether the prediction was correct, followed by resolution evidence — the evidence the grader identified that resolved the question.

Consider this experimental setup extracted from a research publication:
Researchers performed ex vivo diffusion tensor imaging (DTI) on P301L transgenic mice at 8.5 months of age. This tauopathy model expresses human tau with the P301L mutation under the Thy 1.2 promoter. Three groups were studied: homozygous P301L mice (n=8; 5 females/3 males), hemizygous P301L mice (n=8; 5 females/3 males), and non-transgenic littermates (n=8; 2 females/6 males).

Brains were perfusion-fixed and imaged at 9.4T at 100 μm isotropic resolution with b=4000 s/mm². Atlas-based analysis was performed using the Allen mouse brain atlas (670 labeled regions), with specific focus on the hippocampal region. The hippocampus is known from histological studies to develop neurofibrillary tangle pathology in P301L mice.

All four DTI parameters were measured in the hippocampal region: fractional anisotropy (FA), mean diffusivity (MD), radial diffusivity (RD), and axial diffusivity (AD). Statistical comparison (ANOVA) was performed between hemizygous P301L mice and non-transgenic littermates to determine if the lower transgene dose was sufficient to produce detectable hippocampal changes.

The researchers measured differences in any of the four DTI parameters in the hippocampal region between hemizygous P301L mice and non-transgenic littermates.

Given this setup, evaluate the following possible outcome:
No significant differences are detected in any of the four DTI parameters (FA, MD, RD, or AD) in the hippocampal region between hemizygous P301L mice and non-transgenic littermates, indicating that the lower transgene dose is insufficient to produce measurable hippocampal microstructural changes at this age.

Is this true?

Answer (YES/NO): YES